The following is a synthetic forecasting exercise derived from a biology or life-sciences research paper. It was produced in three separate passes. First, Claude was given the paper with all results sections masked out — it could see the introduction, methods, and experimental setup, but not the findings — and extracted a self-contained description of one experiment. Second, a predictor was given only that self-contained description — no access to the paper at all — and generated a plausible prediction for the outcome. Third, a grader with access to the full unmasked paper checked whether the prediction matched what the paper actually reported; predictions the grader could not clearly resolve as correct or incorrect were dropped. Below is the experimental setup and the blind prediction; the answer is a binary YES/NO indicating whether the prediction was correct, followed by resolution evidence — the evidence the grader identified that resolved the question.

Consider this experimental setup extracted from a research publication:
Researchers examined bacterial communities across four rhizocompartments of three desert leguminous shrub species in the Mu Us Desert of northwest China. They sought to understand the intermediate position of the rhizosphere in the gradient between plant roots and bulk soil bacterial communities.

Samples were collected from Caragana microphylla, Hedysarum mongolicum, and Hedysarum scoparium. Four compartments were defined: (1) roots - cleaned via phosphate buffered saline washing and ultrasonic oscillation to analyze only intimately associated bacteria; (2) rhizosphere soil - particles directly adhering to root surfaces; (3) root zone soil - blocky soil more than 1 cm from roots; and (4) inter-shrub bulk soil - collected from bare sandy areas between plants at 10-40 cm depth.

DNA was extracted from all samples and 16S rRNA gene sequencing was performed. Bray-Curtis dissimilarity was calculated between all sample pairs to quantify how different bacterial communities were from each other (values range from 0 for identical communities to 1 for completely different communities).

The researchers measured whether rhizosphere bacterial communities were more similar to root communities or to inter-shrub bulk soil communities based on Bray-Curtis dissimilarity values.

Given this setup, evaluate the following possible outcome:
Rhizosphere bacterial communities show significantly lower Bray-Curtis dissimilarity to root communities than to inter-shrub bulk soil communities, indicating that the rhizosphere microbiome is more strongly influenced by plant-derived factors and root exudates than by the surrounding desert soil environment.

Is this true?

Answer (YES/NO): NO